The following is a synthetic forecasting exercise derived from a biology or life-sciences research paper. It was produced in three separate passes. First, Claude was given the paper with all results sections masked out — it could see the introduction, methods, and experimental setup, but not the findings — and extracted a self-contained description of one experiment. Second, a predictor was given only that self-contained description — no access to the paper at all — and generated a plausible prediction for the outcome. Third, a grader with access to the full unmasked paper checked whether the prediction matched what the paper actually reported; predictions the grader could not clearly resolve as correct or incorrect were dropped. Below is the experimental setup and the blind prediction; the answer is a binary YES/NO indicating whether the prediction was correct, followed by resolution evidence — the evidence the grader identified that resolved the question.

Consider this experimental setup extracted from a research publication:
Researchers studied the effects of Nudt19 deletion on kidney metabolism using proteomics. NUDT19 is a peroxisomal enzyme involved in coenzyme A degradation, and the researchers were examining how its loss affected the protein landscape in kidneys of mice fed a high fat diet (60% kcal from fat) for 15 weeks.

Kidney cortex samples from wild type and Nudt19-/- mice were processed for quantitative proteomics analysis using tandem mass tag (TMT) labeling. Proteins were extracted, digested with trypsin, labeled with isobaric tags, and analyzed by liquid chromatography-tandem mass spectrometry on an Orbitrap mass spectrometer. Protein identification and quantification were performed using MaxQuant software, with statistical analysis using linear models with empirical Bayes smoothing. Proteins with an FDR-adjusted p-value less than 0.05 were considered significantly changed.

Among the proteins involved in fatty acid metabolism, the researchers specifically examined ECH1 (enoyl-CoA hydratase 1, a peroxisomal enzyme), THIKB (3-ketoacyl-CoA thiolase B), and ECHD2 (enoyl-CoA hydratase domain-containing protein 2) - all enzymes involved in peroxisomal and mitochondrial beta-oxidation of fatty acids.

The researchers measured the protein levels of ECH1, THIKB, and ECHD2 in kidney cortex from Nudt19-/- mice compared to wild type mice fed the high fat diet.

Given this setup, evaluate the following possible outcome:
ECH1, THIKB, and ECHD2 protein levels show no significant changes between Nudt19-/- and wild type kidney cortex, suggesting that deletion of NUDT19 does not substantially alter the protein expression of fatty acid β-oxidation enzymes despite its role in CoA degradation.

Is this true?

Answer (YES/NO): NO